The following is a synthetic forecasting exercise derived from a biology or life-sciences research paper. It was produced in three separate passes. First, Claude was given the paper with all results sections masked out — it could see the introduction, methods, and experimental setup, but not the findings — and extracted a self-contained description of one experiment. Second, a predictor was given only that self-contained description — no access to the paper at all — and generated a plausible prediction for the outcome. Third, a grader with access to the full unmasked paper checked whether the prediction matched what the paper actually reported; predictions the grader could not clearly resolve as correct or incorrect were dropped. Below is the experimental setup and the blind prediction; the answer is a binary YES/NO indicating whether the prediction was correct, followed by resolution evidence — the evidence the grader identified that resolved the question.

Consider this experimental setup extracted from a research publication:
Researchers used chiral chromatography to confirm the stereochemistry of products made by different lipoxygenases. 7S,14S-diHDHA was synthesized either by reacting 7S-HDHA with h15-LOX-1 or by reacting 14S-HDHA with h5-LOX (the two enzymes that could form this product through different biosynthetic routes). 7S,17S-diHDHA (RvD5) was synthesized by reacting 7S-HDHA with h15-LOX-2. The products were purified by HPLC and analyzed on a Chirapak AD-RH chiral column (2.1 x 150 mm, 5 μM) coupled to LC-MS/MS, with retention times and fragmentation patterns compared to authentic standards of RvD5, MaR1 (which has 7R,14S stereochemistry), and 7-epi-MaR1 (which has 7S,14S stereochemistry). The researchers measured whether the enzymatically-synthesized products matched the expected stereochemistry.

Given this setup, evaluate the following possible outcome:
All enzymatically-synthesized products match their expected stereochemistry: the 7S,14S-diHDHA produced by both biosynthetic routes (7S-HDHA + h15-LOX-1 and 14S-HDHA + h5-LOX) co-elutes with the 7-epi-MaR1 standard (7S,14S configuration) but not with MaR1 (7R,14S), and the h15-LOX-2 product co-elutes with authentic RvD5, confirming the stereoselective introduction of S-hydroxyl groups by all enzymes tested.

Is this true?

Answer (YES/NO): NO